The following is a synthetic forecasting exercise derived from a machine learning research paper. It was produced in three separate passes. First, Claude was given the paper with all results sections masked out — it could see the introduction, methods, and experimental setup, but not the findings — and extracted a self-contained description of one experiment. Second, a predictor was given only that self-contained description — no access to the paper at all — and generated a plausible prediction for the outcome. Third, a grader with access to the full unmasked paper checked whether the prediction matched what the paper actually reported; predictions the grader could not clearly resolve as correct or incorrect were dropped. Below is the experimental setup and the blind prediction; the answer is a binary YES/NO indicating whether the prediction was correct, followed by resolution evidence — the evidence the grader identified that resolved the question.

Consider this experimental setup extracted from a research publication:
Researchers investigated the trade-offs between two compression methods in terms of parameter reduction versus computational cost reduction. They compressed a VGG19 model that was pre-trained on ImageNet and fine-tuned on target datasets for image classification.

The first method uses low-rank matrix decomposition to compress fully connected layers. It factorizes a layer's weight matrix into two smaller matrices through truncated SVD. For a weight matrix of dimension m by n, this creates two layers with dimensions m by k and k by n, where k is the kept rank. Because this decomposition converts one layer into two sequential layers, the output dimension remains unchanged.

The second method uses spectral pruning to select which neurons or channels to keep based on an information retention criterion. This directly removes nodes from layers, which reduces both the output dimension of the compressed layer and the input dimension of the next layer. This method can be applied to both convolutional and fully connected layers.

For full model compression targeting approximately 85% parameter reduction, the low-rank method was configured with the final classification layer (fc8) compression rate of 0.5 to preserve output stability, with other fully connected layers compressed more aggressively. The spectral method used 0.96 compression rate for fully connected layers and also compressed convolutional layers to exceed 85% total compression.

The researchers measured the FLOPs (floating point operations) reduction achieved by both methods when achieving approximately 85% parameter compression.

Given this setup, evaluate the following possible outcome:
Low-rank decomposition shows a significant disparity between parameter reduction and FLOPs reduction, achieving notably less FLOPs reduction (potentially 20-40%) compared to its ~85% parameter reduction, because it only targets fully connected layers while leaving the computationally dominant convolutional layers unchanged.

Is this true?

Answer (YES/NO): NO